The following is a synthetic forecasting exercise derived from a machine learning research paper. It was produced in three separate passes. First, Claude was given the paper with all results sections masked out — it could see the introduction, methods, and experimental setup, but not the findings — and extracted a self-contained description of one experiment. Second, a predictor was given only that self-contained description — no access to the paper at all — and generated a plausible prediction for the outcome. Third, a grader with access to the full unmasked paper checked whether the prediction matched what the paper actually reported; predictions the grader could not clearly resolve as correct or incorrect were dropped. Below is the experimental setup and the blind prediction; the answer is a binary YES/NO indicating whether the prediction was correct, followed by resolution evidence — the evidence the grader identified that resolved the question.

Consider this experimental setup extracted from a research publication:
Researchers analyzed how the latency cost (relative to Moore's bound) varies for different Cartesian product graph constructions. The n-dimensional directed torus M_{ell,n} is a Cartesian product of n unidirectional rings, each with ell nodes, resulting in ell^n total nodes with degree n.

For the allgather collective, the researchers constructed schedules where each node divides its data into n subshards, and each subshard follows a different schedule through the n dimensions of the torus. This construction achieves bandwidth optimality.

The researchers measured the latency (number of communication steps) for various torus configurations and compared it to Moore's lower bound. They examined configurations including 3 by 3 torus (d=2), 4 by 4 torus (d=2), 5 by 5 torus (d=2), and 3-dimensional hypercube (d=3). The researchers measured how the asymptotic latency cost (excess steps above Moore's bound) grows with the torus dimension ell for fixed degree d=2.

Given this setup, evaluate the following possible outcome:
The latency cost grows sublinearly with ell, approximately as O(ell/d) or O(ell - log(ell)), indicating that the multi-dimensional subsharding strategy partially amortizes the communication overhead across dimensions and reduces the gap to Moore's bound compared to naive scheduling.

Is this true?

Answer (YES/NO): NO